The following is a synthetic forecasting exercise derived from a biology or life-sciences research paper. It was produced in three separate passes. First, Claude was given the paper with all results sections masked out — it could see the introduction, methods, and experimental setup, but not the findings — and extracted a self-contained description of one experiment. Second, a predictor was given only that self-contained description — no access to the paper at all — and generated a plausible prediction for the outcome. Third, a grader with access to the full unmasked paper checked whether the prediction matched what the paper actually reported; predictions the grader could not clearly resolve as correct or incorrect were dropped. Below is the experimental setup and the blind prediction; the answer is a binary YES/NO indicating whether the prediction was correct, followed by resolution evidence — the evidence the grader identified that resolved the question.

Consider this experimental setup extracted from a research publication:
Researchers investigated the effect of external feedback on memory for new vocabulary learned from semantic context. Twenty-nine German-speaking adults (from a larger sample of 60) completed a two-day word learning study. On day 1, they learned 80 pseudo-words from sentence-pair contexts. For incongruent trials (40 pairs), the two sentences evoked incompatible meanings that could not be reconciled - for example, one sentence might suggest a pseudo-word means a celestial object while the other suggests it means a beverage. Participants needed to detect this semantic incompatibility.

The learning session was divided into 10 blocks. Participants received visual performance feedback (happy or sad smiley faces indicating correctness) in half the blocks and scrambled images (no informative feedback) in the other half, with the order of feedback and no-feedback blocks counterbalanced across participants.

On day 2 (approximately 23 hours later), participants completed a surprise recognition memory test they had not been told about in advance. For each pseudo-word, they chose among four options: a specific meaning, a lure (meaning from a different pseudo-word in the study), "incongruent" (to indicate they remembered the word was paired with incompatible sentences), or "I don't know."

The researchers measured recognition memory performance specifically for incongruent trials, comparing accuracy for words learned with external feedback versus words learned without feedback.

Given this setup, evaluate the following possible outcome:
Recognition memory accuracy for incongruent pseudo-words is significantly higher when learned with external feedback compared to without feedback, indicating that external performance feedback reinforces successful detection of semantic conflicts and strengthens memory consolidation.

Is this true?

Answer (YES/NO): NO